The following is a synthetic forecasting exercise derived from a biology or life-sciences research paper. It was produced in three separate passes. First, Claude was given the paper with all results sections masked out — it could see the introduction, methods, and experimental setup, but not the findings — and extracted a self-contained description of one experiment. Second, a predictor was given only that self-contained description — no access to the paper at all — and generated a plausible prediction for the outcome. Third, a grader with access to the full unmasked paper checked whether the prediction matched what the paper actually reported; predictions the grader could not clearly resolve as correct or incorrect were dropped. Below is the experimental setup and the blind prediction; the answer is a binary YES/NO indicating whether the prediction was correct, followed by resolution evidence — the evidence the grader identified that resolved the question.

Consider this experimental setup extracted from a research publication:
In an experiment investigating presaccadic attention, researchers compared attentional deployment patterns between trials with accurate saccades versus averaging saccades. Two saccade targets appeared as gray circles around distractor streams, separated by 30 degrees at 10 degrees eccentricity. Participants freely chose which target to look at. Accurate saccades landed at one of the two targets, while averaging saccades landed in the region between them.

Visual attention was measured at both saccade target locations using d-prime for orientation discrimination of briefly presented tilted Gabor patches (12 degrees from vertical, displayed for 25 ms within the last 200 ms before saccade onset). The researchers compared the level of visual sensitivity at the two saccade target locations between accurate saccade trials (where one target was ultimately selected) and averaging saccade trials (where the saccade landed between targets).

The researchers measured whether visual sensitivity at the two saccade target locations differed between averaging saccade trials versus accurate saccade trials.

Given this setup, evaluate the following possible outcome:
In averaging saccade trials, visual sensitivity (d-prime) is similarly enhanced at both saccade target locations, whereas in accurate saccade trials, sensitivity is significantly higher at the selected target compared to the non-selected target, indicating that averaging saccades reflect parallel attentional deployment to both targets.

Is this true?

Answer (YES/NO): YES